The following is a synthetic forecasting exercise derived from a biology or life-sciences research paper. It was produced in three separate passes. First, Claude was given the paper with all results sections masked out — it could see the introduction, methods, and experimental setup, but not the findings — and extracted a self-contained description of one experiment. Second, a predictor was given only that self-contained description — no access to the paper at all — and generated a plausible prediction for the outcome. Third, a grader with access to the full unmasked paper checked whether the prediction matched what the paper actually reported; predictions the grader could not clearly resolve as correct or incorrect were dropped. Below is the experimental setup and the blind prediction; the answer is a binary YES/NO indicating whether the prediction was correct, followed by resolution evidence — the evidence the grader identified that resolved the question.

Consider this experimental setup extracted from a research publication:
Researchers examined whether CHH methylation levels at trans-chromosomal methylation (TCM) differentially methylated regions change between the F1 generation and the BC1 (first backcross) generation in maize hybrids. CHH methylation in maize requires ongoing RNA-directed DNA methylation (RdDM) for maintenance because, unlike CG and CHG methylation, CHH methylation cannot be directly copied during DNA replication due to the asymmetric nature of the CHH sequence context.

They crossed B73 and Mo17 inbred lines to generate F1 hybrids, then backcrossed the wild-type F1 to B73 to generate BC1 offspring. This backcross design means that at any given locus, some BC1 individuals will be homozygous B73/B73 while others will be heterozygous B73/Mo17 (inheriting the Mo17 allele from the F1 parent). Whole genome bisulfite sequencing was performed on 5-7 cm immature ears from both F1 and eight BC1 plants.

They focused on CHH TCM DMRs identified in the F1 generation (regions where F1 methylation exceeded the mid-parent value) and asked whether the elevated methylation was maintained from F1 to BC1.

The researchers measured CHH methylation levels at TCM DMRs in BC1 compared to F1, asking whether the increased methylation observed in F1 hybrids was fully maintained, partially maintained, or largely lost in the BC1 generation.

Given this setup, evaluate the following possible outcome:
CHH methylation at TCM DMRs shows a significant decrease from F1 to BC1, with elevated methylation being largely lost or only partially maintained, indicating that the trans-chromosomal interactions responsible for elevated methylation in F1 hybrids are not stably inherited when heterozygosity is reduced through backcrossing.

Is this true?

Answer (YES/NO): YES